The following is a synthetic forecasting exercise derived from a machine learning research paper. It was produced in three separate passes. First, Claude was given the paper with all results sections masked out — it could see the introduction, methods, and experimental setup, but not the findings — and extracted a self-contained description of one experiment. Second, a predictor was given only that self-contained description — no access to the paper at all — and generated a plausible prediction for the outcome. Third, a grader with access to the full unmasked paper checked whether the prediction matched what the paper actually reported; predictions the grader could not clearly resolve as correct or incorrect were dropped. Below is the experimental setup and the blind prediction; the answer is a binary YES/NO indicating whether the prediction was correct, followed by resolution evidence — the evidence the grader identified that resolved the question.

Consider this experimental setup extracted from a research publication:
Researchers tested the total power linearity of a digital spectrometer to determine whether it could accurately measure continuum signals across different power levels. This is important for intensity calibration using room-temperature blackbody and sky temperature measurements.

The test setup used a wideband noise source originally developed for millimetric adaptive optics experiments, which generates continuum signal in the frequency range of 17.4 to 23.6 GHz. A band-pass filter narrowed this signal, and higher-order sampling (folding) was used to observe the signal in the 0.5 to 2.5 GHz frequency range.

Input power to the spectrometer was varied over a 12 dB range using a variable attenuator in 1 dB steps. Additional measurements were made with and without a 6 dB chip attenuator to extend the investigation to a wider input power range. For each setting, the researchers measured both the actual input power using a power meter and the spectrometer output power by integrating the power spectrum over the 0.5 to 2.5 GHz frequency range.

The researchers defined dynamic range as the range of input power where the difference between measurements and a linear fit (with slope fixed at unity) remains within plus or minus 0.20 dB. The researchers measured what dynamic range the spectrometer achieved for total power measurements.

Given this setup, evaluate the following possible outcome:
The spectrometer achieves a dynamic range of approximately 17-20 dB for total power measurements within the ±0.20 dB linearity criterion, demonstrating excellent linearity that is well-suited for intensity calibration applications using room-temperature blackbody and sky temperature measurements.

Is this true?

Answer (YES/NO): NO